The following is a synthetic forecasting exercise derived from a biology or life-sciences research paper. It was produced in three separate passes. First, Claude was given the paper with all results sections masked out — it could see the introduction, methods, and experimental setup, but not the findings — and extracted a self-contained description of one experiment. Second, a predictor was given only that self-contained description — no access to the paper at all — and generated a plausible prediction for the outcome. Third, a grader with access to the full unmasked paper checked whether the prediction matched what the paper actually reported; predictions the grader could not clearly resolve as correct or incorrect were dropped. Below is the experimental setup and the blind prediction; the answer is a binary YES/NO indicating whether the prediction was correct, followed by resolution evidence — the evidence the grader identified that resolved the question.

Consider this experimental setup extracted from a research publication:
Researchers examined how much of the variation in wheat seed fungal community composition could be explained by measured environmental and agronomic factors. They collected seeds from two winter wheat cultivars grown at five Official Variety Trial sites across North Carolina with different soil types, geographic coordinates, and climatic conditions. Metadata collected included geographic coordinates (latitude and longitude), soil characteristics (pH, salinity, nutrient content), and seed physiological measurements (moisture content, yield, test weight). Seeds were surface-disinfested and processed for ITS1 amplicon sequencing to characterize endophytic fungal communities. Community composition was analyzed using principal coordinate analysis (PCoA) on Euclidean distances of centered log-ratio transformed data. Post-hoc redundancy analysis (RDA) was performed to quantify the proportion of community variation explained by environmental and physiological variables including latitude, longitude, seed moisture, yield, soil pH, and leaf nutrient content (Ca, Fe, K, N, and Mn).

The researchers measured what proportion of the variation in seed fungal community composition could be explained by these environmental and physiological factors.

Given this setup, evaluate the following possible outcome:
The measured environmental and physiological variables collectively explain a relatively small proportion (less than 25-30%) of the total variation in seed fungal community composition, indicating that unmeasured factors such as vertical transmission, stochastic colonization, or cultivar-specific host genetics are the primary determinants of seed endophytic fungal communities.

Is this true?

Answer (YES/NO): NO